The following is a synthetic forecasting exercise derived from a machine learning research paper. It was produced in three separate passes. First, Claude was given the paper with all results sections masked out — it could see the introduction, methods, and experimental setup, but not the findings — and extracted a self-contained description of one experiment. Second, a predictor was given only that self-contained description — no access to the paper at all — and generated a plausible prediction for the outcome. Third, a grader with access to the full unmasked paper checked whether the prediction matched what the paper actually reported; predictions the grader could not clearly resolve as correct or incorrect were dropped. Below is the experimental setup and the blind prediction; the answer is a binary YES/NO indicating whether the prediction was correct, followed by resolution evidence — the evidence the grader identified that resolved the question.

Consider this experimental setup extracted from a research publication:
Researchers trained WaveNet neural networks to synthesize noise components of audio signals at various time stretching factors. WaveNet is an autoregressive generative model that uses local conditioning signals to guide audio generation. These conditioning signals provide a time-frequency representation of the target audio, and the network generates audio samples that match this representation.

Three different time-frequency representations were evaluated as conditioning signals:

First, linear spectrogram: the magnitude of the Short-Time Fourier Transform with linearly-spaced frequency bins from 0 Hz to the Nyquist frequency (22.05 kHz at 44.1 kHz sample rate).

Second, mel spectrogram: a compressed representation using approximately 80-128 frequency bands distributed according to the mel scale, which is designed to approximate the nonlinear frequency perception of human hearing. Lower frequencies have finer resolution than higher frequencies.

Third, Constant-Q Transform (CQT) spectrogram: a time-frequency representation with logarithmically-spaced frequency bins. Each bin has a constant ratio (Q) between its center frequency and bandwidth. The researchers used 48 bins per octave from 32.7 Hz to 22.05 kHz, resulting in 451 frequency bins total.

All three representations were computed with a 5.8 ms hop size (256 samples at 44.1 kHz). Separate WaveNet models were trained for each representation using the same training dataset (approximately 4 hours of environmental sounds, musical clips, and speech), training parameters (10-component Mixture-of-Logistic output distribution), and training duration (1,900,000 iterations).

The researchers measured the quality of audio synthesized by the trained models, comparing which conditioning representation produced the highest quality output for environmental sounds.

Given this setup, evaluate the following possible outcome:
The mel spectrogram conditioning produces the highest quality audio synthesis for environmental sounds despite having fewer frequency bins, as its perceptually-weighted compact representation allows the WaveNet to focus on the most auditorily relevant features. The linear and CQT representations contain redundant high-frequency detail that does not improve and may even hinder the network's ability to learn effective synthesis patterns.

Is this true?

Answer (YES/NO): NO